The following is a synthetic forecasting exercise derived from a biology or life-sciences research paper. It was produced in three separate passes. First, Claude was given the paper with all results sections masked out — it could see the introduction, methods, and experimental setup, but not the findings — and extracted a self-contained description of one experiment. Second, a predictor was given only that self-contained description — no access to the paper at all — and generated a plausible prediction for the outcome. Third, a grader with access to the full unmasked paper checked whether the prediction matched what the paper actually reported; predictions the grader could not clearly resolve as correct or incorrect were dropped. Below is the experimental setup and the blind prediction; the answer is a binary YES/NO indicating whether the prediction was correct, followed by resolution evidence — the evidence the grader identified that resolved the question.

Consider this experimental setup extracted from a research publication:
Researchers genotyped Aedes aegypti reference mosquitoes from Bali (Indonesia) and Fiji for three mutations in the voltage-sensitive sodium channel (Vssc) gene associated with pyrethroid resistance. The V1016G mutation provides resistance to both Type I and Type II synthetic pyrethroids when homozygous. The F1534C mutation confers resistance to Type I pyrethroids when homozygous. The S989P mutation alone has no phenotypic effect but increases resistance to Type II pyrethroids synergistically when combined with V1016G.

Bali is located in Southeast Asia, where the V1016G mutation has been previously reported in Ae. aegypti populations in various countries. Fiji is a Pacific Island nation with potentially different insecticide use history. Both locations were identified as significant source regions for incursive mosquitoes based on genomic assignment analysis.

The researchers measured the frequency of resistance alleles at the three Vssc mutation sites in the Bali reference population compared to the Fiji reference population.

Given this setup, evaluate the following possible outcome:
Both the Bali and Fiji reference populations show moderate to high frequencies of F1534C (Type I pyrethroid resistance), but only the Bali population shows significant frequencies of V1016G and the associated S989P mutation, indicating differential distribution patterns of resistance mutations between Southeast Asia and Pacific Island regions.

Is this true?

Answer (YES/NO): NO